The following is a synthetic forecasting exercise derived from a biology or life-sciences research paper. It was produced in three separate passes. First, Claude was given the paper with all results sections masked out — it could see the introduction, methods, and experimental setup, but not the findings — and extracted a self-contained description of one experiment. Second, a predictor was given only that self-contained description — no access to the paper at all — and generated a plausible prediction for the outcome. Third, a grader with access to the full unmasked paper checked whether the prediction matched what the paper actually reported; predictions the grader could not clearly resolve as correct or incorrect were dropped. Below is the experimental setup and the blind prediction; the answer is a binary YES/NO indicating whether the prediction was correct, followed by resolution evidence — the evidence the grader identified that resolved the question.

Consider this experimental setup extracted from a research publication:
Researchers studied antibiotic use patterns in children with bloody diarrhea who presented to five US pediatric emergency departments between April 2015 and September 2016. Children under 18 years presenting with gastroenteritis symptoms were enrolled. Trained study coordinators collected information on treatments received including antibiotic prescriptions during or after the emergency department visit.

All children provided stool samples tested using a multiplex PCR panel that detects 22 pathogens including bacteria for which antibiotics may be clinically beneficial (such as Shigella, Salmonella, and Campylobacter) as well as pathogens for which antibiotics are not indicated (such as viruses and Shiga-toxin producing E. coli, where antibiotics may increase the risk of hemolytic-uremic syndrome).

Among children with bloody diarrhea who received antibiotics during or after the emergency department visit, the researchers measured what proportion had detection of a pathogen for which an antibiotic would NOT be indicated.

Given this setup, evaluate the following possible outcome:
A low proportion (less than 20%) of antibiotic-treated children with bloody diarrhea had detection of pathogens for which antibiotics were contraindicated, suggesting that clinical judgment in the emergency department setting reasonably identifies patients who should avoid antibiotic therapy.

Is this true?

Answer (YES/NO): NO